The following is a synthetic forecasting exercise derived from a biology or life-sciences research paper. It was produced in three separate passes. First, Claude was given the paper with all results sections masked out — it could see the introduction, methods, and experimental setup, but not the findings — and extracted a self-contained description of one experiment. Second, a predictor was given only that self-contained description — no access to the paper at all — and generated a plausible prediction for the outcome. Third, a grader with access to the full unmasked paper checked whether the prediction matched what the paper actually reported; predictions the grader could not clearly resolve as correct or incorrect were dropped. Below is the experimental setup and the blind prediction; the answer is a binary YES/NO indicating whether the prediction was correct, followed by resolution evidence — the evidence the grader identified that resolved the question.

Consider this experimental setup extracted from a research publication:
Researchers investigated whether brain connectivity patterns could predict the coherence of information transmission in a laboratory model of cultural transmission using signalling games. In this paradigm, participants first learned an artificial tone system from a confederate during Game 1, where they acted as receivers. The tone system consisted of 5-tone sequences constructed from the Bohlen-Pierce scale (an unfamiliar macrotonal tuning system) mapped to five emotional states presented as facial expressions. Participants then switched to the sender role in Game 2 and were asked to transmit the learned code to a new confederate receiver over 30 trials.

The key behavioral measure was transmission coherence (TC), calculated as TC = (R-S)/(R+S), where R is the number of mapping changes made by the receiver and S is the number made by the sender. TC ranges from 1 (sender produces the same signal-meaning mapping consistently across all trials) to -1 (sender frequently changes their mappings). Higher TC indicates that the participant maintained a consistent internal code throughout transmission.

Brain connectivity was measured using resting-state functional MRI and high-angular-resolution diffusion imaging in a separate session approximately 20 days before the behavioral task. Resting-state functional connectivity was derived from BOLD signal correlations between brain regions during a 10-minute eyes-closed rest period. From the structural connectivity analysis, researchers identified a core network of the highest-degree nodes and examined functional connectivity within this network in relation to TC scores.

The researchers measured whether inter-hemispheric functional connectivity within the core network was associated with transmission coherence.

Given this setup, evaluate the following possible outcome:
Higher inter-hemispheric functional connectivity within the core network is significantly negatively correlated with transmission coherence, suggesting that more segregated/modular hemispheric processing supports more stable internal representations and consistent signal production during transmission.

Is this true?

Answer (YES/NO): YES